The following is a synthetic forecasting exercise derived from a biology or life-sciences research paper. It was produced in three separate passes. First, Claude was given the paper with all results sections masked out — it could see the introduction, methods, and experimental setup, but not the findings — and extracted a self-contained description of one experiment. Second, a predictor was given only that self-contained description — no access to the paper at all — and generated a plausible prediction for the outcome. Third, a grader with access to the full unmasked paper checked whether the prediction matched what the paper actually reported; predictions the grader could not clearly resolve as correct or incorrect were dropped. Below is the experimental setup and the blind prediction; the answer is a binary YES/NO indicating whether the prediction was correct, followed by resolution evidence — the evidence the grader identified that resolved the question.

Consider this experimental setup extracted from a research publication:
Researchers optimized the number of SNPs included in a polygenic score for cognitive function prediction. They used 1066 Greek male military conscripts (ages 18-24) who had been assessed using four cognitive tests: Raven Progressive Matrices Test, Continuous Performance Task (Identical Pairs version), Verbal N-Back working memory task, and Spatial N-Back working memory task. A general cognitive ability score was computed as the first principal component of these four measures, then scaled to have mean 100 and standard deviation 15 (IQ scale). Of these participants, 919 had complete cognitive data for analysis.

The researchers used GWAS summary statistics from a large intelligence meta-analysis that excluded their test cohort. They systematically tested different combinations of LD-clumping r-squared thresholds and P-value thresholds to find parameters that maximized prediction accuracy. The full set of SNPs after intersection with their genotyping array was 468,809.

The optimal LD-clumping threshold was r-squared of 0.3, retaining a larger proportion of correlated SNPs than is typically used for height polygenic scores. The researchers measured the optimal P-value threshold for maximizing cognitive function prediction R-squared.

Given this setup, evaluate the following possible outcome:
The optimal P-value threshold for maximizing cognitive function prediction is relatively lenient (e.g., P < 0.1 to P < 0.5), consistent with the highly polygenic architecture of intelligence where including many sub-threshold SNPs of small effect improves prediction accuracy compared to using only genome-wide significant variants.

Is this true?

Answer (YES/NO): NO